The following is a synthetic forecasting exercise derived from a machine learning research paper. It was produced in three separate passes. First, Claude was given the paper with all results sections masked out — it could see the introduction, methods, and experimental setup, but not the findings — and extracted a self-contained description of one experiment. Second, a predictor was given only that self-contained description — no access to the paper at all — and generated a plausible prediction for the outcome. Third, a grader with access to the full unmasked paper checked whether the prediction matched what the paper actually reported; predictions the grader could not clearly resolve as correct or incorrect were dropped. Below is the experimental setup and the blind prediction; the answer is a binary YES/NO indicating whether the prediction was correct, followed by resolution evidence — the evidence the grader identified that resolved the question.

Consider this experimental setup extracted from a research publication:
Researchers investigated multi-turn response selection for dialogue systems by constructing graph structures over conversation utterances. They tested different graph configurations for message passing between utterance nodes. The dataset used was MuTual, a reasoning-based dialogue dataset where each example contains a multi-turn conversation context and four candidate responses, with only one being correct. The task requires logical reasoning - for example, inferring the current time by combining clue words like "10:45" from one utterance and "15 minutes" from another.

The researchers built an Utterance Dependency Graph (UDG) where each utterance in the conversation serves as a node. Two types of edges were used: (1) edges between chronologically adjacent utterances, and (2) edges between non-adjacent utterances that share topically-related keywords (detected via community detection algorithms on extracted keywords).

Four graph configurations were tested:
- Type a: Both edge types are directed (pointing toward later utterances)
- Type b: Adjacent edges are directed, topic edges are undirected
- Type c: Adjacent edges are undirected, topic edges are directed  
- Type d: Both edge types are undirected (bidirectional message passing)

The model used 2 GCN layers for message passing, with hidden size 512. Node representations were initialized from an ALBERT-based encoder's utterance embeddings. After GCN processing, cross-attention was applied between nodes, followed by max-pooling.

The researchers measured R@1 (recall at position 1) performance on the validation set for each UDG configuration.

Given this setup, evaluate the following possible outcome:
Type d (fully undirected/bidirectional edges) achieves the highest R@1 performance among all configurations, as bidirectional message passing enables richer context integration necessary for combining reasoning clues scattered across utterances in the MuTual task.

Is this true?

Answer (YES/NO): YES